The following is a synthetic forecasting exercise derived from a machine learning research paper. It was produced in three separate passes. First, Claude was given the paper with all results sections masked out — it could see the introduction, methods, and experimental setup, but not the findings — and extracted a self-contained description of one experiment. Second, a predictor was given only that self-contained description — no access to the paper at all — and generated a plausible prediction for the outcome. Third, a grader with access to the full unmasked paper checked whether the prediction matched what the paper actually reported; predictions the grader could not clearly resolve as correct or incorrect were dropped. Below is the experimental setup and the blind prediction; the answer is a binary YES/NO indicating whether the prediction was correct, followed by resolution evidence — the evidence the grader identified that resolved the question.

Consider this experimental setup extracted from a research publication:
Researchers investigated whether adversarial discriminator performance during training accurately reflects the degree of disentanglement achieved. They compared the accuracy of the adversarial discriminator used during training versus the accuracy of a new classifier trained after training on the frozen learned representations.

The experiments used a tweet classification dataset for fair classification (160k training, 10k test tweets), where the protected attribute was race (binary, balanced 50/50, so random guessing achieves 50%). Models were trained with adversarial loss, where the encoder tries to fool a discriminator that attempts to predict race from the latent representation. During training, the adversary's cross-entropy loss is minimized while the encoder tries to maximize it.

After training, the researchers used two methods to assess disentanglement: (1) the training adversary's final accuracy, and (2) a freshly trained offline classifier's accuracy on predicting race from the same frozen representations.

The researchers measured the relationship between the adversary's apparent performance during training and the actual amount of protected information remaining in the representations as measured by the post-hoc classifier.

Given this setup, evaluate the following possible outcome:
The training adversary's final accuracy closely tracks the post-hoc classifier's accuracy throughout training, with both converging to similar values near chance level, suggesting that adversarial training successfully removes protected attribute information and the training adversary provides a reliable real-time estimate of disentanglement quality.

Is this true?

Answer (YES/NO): NO